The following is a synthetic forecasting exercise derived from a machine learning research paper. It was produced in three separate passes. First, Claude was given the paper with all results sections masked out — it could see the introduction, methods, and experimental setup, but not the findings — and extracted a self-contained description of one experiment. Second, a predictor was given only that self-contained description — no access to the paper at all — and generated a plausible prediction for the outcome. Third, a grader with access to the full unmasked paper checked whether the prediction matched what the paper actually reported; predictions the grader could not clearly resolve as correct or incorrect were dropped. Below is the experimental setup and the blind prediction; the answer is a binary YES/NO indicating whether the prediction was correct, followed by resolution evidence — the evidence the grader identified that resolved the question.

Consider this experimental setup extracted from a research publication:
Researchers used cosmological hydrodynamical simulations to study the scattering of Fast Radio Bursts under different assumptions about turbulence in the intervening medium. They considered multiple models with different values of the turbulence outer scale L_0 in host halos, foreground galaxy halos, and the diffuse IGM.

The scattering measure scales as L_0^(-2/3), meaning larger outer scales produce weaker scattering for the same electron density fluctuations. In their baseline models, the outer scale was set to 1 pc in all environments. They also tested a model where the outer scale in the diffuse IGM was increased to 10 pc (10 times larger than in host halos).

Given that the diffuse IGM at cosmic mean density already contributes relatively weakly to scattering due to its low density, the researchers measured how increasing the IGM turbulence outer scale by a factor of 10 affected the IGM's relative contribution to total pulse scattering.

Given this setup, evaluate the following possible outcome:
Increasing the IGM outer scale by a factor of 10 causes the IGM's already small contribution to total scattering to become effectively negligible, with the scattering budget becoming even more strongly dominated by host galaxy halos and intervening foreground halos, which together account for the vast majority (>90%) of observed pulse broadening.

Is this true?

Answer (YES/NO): YES